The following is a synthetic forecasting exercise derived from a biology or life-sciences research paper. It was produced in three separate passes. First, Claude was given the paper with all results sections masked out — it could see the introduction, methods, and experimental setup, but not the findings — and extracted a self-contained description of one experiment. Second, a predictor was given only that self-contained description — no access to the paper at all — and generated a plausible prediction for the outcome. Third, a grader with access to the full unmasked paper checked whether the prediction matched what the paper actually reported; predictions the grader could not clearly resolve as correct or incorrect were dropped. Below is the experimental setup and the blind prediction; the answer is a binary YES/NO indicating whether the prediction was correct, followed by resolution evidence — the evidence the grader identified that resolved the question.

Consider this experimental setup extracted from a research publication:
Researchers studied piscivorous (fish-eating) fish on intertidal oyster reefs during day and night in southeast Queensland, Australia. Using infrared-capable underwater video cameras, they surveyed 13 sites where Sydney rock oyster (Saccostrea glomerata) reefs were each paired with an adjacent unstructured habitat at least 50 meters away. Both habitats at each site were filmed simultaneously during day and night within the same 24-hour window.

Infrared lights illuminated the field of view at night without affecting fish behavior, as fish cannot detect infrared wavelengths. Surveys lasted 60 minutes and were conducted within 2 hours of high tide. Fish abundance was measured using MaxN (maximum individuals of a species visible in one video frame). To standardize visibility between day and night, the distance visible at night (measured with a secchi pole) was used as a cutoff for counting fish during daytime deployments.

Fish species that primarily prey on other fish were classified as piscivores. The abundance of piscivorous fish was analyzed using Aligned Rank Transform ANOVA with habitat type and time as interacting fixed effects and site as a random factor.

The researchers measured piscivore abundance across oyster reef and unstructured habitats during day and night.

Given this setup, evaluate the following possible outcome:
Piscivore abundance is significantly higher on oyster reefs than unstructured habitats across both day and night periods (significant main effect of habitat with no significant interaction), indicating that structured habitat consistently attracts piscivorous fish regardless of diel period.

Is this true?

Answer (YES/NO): YES